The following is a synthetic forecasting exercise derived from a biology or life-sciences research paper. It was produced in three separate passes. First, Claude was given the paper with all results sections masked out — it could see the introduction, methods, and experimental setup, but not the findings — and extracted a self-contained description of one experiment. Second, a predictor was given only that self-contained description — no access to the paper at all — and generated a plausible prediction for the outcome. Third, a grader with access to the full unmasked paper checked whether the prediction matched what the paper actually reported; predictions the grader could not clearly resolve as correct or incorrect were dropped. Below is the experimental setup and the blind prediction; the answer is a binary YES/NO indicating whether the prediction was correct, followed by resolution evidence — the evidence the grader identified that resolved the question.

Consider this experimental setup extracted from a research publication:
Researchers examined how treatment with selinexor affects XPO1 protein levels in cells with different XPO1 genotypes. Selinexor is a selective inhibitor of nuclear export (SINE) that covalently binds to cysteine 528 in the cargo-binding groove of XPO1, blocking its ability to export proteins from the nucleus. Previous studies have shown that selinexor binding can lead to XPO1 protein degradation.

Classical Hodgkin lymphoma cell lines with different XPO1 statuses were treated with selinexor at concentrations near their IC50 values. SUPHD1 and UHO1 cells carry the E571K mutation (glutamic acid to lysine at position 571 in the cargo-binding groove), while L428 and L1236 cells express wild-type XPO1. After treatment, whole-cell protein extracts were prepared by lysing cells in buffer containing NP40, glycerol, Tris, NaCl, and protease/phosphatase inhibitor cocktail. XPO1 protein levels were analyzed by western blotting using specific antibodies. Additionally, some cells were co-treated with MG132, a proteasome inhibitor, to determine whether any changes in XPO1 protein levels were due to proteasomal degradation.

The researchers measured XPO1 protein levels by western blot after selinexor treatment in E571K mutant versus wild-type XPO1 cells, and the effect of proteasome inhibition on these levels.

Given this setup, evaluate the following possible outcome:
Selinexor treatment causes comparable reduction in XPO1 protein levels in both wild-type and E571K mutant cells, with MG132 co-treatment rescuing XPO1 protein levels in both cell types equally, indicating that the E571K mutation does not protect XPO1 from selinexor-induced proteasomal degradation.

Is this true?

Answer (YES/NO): NO